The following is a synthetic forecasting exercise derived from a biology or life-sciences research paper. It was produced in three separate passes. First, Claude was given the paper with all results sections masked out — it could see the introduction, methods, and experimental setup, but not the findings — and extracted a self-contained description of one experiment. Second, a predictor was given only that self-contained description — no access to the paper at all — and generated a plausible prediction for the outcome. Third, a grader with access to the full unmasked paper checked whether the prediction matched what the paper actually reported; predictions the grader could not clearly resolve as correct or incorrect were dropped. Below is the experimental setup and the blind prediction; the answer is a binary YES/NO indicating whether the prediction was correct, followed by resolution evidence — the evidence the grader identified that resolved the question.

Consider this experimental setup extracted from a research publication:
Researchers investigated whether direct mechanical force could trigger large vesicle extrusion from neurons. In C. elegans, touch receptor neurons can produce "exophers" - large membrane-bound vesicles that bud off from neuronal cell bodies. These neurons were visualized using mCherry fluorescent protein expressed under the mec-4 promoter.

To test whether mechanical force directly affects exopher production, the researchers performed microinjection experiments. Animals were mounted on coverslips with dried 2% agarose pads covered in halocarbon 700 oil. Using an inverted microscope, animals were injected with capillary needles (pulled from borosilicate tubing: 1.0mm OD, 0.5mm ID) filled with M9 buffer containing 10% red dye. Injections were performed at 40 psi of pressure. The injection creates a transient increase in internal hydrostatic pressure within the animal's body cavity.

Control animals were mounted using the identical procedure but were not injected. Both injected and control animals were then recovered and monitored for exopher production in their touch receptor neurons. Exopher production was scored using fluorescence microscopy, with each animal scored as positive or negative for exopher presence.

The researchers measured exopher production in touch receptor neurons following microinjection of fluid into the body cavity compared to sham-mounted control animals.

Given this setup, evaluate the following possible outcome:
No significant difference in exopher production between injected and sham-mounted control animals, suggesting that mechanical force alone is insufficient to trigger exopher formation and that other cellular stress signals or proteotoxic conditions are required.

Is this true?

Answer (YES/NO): NO